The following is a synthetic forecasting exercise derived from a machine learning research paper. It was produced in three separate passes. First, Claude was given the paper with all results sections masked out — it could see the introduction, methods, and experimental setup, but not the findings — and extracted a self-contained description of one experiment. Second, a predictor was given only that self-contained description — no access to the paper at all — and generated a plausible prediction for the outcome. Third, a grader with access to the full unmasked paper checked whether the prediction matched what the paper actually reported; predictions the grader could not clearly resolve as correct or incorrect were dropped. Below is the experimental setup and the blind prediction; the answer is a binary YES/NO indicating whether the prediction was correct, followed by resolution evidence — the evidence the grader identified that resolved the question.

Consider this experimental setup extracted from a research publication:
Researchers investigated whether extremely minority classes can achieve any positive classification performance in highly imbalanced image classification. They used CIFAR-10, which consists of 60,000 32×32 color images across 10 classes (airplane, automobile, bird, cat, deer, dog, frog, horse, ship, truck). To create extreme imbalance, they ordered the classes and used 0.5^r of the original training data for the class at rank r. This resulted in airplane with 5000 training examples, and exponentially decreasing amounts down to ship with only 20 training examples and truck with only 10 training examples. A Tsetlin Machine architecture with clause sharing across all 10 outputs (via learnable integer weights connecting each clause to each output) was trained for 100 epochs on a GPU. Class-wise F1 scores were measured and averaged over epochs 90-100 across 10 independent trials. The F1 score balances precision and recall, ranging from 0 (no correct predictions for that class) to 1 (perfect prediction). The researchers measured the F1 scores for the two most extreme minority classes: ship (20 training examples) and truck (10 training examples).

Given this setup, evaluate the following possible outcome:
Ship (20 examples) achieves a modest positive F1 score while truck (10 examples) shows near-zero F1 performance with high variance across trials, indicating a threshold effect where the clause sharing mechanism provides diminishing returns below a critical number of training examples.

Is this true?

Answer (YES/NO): NO